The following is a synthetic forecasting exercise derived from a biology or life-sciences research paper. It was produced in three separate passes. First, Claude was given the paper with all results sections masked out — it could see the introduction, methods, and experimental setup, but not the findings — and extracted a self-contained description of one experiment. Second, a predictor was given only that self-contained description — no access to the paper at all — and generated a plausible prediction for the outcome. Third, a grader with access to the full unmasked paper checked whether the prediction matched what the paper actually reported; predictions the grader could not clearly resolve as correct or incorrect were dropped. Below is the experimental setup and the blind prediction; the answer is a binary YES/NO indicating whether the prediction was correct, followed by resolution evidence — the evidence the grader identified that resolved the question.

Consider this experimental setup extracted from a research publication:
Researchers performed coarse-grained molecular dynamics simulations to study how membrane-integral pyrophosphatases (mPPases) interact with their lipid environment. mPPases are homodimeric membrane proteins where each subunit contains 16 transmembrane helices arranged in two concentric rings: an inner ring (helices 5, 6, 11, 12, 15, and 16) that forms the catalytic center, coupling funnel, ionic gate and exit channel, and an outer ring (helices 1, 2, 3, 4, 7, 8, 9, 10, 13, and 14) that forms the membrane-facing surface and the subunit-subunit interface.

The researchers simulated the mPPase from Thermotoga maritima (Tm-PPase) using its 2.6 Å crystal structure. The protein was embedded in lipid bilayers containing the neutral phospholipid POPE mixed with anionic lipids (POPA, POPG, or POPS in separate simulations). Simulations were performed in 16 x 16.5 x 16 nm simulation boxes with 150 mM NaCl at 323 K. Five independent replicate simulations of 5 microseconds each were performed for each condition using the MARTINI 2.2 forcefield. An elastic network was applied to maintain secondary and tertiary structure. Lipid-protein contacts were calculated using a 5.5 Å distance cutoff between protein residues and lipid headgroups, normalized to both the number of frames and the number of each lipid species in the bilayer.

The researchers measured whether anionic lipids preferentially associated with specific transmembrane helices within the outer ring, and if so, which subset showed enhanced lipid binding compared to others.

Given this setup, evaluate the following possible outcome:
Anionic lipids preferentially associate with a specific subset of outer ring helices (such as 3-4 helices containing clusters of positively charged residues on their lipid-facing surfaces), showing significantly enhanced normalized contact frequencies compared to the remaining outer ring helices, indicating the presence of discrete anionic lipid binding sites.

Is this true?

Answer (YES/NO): YES